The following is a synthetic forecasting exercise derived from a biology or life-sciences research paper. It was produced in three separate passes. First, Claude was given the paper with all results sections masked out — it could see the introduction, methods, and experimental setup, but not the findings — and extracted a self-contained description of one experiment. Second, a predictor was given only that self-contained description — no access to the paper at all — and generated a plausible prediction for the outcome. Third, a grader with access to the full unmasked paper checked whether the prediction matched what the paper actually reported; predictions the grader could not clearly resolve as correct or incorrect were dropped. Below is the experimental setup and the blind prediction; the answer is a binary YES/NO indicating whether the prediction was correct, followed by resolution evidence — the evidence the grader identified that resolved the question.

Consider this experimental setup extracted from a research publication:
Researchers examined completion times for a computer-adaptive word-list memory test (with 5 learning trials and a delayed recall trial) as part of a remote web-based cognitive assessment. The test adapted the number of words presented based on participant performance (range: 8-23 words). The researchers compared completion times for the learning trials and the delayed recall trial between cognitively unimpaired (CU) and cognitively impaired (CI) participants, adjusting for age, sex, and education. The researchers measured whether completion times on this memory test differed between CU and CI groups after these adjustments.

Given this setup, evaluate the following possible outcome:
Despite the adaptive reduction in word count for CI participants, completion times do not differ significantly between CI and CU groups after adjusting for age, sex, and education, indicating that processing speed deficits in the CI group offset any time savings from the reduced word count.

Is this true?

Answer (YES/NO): YES